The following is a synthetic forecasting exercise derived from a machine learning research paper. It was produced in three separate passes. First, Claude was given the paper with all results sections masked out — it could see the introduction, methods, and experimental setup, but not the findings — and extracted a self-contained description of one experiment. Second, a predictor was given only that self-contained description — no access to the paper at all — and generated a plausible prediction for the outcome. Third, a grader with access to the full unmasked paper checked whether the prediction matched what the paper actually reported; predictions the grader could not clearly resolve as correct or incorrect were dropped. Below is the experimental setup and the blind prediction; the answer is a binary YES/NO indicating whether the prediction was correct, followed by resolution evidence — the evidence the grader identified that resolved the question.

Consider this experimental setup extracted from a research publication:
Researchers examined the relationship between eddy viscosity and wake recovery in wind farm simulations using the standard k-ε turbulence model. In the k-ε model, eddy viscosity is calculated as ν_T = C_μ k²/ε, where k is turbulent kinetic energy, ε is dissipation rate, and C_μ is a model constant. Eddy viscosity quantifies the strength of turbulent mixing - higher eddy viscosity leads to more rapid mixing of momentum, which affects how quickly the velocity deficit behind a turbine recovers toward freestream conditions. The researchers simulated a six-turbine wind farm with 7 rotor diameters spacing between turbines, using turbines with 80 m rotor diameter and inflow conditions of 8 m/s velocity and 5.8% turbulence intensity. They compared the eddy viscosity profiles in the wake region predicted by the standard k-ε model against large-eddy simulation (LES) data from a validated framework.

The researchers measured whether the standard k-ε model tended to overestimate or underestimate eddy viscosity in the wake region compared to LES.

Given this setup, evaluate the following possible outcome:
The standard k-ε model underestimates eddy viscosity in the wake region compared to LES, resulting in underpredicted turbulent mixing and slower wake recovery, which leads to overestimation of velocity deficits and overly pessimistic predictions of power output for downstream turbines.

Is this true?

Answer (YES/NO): NO